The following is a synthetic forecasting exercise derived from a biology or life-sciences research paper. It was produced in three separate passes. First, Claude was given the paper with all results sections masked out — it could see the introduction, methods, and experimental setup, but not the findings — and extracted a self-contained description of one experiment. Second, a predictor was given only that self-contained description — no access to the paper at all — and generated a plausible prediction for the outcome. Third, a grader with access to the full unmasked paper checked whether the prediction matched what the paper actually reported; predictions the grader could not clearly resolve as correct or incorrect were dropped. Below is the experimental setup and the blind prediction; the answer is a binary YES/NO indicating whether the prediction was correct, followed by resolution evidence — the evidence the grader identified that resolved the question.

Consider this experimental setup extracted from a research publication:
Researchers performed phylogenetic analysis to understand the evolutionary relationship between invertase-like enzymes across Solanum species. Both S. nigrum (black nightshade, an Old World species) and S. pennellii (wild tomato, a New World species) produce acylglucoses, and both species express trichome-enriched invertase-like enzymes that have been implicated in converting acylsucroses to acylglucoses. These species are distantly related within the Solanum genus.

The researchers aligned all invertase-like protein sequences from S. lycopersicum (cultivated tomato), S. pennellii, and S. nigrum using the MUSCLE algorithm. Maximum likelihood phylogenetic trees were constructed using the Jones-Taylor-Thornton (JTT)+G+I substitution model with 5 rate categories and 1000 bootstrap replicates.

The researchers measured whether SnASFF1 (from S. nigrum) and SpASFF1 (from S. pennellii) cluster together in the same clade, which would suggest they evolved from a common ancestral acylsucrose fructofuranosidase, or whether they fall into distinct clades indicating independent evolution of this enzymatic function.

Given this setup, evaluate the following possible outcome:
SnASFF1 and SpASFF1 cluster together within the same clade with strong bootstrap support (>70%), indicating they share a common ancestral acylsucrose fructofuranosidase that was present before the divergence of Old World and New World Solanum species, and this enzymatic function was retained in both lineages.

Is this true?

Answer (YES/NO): NO